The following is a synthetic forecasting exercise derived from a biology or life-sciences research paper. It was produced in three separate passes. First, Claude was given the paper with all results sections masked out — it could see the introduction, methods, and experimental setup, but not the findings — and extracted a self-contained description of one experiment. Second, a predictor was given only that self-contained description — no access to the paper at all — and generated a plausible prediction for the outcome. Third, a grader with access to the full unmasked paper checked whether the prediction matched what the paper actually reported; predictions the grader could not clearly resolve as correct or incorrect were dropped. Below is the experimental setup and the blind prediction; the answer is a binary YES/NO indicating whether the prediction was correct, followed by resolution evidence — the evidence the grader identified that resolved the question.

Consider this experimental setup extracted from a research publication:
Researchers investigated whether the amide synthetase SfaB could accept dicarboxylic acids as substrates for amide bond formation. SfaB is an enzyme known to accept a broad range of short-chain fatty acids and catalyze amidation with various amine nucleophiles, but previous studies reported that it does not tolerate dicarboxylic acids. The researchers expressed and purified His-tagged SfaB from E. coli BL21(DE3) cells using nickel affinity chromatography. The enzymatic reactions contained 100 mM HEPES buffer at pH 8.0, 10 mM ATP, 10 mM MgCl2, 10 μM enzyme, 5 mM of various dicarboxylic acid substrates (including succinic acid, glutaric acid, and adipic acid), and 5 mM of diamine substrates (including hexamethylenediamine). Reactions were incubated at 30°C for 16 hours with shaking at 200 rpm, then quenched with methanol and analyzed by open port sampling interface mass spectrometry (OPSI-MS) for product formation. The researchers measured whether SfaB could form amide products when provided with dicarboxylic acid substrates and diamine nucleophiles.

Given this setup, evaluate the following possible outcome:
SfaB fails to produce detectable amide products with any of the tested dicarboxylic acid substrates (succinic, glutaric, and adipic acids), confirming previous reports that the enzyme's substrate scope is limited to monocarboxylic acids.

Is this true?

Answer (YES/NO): NO